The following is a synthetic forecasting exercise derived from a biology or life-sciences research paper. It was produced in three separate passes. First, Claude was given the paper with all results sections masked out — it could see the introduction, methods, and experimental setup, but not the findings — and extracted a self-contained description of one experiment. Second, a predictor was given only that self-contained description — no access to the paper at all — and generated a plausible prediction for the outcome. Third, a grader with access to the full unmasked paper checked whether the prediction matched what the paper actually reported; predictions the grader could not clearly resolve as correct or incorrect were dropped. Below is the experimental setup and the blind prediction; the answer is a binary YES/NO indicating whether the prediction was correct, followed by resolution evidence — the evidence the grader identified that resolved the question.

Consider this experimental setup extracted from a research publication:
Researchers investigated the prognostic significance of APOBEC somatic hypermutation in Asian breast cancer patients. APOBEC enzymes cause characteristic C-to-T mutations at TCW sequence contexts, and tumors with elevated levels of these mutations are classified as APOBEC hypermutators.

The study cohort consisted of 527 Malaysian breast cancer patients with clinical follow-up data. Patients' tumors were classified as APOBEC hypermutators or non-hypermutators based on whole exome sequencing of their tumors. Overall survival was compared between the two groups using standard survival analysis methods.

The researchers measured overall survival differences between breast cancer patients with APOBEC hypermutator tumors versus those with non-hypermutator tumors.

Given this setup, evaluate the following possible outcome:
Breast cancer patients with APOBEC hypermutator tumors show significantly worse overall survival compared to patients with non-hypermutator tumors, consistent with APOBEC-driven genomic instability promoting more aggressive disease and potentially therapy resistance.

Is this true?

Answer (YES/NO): NO